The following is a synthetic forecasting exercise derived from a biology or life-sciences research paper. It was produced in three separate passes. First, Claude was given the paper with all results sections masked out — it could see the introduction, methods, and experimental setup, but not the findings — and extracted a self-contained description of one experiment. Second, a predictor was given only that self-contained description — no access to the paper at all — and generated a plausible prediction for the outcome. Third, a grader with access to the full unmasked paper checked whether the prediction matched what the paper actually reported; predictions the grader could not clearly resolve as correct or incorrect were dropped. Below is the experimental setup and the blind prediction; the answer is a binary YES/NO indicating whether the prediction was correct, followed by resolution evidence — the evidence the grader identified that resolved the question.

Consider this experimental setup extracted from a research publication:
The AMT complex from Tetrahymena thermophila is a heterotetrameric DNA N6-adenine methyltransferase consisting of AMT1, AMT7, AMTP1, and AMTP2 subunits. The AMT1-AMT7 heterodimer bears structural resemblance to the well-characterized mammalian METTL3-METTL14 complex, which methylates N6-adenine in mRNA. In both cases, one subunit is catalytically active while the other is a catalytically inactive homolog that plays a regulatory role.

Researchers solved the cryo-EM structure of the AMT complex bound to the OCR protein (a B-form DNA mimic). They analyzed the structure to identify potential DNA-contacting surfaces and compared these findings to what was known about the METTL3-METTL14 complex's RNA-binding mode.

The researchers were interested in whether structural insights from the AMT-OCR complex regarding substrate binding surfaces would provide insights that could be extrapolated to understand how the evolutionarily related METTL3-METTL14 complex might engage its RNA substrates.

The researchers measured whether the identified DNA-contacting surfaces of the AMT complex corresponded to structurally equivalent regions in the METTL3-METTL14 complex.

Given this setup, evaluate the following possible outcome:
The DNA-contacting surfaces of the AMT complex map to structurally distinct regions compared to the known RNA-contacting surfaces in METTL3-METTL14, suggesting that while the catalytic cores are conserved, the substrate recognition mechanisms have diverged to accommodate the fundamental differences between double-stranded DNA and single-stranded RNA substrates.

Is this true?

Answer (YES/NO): NO